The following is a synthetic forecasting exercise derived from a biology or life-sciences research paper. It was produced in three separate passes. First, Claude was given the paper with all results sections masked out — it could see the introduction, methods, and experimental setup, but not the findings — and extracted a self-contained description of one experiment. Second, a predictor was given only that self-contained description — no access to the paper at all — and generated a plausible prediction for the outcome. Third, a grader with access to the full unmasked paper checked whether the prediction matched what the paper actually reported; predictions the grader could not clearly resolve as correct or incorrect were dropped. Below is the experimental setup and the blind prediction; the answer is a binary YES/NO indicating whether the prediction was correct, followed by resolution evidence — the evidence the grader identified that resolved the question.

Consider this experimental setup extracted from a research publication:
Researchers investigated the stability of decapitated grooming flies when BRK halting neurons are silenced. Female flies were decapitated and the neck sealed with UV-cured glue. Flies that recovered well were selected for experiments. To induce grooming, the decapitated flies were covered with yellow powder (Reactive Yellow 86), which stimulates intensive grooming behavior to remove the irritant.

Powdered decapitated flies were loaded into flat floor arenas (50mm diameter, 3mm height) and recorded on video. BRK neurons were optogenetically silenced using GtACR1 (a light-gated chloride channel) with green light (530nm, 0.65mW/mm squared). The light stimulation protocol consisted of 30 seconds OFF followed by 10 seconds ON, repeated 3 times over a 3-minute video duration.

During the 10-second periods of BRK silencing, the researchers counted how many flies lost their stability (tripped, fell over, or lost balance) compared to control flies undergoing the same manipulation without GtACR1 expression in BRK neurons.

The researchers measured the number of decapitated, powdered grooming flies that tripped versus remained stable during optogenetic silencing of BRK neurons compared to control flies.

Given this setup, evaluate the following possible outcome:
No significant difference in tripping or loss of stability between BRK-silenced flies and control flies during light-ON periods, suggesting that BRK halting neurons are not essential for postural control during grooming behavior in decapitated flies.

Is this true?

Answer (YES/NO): NO